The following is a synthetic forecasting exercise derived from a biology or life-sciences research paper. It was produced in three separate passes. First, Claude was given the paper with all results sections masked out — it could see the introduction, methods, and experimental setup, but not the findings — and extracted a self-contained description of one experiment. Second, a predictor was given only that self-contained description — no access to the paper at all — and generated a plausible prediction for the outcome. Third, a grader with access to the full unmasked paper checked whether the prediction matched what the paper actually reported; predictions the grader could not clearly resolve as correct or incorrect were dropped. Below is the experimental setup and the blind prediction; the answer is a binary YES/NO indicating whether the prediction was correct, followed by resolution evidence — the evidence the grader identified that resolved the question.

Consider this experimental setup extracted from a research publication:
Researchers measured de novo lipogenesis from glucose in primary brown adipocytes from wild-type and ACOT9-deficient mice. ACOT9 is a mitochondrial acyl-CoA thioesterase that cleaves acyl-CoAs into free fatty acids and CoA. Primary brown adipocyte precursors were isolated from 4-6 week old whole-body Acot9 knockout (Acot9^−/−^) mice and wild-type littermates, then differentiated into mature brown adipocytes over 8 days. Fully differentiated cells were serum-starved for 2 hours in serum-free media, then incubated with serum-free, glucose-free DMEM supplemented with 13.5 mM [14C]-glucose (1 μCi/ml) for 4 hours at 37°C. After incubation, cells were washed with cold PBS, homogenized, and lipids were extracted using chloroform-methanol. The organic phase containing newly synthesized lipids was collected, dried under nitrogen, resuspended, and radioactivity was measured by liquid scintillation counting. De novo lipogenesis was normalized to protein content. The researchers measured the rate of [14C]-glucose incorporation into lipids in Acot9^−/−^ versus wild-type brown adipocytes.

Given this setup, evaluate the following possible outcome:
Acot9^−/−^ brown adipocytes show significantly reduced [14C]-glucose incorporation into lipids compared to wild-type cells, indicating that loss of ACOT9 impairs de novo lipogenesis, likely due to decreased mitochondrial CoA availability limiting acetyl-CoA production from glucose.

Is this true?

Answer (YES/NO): NO